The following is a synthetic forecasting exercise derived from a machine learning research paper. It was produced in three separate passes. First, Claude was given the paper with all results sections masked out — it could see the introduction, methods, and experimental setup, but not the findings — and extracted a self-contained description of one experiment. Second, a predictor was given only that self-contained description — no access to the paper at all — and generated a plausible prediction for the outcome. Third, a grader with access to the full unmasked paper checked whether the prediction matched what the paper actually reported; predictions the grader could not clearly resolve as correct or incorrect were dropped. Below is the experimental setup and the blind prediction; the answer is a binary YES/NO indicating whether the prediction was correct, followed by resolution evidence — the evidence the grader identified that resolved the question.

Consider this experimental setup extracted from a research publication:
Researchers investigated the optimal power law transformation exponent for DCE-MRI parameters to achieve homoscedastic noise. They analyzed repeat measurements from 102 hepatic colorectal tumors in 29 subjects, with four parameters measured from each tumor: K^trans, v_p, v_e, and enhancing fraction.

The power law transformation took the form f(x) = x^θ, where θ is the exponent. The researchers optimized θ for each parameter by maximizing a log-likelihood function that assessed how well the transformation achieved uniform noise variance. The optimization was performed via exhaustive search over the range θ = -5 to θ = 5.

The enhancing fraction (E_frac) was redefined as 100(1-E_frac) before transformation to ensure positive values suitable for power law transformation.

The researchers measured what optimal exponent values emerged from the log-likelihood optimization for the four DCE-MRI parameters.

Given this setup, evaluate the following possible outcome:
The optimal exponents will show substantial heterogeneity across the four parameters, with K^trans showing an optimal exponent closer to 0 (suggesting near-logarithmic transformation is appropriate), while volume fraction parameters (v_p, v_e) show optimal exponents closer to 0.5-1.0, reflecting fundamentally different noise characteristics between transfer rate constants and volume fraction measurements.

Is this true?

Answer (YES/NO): NO